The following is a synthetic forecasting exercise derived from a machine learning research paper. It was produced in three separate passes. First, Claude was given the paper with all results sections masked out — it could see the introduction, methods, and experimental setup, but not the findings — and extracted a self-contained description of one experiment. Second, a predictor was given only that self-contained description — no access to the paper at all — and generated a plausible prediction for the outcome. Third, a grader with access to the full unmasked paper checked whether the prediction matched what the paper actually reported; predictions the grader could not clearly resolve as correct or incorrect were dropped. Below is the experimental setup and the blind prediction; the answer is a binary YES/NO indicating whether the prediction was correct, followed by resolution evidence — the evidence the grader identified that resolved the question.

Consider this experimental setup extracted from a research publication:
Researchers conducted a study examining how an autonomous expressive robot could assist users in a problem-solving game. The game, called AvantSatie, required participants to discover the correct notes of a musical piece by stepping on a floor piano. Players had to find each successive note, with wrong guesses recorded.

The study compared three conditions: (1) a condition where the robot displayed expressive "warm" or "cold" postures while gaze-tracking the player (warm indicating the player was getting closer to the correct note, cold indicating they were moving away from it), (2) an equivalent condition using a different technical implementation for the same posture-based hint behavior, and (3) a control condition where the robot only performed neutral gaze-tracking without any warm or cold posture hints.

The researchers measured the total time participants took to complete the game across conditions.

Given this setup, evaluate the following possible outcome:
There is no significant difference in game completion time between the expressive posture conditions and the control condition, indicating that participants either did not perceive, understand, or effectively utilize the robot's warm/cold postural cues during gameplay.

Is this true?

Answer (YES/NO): NO